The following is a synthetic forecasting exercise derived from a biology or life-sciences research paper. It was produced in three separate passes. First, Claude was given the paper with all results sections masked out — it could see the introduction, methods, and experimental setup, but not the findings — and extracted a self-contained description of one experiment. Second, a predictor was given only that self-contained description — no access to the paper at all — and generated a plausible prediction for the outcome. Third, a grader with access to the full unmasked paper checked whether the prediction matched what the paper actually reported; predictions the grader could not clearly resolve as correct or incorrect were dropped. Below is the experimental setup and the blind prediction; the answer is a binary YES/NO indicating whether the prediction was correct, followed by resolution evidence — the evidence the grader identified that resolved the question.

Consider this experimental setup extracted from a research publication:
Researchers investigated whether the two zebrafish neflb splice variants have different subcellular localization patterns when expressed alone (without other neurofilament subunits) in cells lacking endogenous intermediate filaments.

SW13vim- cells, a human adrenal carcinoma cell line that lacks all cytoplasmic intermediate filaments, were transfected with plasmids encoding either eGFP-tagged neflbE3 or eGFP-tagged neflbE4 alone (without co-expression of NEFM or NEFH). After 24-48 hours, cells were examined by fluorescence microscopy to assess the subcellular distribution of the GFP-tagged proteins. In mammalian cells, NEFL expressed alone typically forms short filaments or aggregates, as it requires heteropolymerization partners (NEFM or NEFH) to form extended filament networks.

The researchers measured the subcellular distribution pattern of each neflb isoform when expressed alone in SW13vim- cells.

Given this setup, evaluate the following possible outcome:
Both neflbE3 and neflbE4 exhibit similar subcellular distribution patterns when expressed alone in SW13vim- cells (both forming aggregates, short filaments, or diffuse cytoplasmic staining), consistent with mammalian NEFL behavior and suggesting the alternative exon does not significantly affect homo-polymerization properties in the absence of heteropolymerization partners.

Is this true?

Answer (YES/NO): YES